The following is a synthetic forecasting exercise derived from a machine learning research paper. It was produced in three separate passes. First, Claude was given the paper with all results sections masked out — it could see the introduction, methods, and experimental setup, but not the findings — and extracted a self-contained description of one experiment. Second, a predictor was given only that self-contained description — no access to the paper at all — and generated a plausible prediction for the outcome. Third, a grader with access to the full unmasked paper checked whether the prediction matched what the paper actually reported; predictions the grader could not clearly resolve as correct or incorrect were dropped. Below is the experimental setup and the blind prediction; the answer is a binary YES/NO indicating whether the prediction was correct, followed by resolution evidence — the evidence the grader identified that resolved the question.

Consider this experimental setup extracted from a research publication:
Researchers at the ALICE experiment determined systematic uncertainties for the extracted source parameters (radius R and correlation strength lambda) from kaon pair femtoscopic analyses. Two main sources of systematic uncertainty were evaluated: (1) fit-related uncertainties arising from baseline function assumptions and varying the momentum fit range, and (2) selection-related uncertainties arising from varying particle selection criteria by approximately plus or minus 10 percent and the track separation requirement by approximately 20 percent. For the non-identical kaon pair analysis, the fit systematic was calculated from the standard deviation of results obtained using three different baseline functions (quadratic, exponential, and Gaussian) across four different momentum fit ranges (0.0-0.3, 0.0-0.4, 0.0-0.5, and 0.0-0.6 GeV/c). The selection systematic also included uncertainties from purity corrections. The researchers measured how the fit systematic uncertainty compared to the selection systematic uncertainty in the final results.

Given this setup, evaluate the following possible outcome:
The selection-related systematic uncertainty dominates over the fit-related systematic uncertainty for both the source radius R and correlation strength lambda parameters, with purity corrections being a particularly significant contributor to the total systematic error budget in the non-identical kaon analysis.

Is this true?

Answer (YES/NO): NO